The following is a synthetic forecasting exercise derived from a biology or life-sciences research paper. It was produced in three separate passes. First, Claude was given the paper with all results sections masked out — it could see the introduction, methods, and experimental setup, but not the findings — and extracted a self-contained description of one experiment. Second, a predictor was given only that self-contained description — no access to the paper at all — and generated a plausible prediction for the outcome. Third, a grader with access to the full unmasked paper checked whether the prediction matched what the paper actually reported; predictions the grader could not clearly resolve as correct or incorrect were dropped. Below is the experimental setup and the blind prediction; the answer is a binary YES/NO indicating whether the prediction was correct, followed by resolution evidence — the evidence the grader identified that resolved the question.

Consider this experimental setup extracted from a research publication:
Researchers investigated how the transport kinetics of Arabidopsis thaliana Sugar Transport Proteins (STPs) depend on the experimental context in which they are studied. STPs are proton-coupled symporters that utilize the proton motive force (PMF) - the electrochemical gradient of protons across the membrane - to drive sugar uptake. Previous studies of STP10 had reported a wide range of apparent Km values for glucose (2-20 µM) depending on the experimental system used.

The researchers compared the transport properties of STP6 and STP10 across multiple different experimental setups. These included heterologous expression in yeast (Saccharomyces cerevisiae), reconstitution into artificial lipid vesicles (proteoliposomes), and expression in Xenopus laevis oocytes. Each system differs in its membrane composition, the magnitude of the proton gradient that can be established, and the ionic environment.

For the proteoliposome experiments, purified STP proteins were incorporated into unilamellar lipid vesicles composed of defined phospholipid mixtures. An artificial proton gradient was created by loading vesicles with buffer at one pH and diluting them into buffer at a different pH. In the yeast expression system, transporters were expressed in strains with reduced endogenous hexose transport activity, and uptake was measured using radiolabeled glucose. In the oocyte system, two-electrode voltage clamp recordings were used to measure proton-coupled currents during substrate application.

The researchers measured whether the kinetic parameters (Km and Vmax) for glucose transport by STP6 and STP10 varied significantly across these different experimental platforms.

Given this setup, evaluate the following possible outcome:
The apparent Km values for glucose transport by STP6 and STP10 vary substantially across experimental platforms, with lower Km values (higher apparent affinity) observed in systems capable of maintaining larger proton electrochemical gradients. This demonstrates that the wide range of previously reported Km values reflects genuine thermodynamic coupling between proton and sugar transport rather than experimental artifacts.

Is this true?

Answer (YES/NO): NO